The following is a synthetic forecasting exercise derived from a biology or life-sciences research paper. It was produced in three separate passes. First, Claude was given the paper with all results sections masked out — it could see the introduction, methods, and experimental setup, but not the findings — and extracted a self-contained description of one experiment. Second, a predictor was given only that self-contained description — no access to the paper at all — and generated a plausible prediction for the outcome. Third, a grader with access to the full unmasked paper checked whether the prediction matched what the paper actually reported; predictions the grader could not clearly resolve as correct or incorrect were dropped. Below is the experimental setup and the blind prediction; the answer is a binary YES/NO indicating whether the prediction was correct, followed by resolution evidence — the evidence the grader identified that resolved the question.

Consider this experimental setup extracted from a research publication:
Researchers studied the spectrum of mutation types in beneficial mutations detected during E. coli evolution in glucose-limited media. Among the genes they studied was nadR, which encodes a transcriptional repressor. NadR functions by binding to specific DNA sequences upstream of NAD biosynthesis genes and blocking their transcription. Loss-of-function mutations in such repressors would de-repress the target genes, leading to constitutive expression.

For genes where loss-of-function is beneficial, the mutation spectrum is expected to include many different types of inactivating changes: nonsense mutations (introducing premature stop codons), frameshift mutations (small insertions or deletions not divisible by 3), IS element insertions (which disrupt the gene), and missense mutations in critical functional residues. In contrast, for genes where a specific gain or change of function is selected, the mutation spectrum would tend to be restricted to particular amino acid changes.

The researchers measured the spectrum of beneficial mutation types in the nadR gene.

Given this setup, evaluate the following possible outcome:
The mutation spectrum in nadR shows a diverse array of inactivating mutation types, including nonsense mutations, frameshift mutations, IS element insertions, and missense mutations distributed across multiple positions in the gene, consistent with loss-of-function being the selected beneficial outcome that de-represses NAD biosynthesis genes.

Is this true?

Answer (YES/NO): YES